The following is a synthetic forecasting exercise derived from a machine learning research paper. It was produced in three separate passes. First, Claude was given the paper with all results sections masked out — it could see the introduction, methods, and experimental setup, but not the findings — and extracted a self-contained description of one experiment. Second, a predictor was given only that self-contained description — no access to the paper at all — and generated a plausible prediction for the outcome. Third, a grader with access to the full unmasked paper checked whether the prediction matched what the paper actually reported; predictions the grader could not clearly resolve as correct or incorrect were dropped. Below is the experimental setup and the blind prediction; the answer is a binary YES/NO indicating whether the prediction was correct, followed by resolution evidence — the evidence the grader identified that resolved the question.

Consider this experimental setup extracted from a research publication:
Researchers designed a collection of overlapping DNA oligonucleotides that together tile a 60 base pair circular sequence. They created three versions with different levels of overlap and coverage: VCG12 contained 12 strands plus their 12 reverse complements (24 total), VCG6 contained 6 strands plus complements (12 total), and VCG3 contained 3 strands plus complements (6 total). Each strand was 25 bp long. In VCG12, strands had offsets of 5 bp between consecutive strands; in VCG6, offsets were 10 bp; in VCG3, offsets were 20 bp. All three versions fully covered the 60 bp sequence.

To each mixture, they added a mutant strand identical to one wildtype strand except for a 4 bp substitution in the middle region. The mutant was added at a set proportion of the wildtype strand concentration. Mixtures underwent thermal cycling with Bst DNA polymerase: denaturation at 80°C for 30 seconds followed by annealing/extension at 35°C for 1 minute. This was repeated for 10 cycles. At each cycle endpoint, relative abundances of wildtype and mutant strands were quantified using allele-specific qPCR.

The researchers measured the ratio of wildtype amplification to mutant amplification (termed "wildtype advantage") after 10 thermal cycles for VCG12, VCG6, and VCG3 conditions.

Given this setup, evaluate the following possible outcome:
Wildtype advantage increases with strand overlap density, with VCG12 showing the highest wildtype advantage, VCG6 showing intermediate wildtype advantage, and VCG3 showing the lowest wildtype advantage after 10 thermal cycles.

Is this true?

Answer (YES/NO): YES